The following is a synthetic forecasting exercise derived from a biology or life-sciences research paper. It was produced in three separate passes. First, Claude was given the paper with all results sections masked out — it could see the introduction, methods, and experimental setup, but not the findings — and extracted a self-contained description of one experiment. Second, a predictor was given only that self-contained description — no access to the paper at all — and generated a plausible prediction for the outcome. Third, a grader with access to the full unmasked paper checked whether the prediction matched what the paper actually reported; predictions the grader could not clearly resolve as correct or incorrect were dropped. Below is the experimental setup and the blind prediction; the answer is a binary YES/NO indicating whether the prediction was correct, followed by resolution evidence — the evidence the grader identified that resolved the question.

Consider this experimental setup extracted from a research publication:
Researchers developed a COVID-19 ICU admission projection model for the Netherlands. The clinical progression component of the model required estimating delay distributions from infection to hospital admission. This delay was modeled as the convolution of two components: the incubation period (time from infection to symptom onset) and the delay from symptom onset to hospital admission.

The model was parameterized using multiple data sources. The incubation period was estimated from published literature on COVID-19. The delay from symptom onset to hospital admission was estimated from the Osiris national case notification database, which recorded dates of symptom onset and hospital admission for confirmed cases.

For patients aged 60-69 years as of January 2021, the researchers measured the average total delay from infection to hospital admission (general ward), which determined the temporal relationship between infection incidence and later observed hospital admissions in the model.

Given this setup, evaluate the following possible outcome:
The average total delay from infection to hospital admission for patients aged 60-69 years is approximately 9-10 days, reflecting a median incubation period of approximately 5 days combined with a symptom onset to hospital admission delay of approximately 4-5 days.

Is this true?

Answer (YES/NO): NO